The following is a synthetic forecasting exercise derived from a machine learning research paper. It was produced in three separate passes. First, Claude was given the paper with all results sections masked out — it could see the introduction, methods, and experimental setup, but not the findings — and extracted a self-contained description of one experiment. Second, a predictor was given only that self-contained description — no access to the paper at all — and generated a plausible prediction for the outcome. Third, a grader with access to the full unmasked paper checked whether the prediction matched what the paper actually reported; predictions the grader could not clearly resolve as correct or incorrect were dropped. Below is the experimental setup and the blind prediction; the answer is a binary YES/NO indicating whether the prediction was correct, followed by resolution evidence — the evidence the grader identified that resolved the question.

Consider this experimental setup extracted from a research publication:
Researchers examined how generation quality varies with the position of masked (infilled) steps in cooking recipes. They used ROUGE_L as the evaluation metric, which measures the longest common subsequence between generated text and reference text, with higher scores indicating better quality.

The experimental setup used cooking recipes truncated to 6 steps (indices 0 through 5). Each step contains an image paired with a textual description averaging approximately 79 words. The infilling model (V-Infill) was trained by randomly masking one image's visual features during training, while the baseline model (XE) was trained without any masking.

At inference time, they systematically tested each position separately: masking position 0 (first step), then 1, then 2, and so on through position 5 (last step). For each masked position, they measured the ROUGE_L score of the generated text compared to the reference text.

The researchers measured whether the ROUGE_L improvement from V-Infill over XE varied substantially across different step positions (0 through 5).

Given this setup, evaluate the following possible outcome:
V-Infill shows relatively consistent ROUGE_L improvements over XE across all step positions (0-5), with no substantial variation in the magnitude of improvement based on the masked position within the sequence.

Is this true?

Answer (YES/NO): NO